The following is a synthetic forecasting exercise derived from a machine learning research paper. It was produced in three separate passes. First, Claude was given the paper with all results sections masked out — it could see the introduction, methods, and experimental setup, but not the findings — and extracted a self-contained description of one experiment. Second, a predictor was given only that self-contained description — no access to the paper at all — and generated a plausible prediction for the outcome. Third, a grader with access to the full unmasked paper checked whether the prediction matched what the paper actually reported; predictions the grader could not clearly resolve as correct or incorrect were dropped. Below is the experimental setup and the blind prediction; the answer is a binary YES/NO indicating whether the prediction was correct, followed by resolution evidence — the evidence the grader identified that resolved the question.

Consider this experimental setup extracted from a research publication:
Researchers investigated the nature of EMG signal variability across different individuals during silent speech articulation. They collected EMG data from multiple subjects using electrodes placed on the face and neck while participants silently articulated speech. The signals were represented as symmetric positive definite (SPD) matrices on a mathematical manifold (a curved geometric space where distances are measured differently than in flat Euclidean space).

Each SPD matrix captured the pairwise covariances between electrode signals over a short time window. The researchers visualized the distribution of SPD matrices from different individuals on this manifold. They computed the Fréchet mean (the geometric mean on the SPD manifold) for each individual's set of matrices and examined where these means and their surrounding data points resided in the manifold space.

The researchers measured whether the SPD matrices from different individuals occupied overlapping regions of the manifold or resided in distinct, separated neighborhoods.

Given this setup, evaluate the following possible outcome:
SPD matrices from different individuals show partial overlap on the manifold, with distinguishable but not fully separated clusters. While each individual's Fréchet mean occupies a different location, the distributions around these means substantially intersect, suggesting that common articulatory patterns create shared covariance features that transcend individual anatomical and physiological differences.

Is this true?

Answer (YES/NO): NO